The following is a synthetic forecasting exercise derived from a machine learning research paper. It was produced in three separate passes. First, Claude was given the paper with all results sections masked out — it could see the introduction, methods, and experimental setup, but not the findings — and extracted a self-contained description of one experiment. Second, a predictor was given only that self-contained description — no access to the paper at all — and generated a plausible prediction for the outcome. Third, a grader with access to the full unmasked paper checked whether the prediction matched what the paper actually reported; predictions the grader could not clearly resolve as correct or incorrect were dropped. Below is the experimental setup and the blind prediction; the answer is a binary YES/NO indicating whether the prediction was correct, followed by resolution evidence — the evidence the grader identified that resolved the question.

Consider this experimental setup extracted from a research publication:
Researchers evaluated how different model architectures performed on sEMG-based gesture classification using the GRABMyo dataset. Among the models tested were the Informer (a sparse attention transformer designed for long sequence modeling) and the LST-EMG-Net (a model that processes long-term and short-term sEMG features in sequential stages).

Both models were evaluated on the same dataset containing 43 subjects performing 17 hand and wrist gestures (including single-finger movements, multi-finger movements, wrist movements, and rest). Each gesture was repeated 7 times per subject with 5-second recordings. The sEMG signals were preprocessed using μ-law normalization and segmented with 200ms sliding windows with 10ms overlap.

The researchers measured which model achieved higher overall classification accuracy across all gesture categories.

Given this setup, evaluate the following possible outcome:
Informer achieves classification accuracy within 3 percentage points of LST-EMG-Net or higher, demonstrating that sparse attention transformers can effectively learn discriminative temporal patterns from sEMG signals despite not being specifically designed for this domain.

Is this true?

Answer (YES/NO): YES